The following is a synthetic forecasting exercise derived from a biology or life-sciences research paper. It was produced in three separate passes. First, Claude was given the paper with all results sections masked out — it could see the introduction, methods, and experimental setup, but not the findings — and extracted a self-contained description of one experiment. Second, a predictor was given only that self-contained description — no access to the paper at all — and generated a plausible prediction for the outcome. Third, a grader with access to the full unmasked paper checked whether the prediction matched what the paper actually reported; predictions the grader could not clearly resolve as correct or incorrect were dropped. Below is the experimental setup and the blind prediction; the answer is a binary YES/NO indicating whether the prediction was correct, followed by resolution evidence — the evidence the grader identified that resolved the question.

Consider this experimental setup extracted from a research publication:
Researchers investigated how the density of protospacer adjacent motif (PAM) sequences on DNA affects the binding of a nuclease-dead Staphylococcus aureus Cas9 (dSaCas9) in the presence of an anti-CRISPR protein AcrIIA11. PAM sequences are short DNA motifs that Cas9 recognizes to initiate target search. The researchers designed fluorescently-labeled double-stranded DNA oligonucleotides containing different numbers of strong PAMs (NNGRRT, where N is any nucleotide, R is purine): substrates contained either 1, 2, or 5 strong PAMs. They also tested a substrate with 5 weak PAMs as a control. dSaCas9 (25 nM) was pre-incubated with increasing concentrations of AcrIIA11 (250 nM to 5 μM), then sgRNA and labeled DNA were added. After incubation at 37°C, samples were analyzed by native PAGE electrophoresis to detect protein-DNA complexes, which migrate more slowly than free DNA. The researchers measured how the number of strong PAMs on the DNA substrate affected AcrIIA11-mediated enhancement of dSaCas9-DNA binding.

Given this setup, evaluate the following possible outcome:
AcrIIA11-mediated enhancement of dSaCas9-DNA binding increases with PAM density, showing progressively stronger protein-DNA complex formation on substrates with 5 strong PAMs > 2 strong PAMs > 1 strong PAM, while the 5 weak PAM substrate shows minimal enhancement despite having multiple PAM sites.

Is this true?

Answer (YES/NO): YES